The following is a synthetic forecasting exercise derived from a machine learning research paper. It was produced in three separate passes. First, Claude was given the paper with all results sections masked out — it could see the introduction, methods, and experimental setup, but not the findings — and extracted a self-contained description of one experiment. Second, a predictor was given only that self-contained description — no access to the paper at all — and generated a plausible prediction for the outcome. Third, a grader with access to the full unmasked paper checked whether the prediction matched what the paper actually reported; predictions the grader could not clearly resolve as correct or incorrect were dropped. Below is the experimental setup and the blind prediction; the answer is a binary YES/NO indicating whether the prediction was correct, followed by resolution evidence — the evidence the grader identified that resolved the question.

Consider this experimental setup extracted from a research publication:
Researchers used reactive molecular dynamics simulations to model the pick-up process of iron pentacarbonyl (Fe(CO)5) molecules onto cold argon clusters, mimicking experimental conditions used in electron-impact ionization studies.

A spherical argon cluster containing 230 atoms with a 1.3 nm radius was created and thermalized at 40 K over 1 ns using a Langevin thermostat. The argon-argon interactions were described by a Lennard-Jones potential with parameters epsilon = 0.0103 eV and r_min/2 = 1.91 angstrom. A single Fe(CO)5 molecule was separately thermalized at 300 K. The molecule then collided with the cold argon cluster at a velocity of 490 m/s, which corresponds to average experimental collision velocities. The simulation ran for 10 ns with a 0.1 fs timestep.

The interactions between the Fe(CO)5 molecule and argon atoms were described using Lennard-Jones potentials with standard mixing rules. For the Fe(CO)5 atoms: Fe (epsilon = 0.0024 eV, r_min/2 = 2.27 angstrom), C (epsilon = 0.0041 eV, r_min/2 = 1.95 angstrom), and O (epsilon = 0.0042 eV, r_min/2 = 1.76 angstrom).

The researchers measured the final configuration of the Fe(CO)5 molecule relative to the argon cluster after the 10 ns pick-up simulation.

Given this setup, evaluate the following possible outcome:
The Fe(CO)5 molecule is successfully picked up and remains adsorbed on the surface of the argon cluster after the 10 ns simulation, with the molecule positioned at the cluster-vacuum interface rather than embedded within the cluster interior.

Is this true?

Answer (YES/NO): NO